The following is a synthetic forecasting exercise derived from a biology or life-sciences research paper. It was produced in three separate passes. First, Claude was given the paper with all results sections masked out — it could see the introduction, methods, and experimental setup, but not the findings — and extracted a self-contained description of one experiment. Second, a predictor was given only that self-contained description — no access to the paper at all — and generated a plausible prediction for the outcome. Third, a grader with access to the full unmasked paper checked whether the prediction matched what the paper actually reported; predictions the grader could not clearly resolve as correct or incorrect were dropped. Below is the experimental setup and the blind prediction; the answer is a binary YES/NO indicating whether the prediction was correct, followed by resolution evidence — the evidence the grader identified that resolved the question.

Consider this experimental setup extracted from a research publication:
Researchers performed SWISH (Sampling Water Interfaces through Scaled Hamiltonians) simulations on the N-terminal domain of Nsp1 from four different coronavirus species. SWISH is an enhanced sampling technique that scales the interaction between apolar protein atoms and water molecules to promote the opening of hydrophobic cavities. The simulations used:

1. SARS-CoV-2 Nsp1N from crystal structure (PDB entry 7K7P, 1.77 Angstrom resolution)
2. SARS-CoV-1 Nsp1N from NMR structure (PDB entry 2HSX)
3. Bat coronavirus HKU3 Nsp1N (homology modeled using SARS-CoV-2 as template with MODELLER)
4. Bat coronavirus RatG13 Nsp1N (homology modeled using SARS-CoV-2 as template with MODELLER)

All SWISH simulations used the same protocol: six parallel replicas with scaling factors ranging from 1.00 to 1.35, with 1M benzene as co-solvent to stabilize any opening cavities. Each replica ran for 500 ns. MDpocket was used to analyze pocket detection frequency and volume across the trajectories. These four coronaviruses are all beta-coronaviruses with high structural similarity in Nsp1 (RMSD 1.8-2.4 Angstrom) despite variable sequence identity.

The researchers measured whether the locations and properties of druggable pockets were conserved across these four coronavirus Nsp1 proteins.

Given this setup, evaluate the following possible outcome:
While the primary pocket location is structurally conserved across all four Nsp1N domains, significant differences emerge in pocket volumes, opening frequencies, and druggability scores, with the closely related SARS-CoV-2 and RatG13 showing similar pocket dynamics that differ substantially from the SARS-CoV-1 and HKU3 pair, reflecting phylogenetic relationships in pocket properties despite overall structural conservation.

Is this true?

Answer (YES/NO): NO